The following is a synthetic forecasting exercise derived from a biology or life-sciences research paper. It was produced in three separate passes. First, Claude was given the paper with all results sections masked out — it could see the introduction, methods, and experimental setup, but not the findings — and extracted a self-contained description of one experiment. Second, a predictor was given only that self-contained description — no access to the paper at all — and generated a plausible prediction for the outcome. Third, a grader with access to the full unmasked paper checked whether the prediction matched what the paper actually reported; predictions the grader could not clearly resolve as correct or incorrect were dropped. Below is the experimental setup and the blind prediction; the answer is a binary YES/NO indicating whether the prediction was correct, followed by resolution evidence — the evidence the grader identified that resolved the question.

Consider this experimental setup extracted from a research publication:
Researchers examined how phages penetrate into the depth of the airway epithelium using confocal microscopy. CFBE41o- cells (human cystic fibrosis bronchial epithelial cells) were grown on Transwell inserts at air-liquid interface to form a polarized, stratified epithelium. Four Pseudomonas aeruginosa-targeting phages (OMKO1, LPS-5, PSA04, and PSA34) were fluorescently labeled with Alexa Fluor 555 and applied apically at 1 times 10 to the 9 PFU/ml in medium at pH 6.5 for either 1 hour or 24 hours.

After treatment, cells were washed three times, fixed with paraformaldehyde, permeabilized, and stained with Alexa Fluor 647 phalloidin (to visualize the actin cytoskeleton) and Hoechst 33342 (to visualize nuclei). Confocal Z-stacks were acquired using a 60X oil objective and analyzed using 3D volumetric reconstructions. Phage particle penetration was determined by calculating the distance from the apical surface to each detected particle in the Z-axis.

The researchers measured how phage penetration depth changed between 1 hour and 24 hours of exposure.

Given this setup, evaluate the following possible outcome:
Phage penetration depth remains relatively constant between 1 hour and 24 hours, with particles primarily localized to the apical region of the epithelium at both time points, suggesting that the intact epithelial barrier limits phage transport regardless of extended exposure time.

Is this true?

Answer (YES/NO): NO